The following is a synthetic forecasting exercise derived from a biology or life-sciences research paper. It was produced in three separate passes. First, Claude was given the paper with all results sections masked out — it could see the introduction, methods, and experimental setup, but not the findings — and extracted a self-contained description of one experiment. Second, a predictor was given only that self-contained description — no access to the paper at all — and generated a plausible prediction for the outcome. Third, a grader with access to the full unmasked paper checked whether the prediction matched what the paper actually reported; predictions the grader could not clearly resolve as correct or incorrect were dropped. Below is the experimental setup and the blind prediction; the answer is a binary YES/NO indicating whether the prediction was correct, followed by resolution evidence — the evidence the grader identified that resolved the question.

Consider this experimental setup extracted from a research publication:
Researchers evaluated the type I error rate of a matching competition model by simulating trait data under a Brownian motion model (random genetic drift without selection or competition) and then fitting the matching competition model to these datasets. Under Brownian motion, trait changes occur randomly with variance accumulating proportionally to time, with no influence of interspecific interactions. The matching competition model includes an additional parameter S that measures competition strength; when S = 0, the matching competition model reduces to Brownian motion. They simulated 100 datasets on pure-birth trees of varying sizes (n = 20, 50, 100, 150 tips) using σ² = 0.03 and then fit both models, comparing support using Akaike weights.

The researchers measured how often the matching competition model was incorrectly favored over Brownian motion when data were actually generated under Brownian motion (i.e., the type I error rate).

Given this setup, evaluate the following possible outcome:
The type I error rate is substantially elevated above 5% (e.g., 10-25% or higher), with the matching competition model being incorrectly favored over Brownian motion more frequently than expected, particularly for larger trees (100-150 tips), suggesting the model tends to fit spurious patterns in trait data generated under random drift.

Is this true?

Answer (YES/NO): NO